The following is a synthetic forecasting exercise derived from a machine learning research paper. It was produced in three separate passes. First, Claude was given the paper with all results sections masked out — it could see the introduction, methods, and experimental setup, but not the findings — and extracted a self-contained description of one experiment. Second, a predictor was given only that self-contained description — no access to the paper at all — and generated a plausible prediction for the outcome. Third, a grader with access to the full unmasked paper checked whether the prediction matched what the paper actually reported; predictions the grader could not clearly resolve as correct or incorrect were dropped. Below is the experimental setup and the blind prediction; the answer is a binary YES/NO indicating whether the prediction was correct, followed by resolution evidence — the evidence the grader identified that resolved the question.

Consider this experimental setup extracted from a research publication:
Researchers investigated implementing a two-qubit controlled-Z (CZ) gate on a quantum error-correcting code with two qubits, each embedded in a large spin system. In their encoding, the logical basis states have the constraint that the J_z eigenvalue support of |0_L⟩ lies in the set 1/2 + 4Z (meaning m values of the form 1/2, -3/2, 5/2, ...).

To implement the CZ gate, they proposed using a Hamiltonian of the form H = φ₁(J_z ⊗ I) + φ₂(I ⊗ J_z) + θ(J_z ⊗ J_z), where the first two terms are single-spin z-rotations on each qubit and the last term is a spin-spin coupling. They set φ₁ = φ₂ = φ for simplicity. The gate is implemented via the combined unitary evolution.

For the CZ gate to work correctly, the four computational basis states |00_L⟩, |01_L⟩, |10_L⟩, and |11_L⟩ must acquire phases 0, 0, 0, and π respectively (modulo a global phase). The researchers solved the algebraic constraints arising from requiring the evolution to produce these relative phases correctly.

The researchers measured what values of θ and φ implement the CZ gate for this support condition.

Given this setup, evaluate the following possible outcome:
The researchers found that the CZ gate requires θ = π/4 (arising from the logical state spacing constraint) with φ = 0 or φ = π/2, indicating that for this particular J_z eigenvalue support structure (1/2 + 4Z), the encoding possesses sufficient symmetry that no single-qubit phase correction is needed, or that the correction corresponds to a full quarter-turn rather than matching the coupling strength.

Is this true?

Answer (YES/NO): NO